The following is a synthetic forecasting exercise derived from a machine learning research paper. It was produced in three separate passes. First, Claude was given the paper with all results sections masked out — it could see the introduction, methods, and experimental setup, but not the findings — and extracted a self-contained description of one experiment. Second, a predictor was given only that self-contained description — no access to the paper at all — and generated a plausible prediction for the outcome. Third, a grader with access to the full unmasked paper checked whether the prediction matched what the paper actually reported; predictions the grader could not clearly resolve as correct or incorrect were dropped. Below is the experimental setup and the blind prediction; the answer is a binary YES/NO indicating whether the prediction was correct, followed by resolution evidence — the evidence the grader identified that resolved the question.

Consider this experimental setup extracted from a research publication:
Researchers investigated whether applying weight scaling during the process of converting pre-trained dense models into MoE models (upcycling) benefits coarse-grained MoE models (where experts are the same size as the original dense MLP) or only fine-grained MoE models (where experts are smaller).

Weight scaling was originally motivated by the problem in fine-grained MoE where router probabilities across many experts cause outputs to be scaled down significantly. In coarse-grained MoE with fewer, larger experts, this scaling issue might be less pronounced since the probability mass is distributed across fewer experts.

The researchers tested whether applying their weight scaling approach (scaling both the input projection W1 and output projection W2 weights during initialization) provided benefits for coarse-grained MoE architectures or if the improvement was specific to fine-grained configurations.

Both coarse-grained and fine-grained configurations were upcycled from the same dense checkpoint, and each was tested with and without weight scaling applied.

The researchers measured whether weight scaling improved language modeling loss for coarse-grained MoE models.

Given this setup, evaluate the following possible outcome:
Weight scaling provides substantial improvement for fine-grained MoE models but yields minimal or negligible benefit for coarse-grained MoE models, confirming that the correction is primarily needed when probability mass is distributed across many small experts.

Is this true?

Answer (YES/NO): NO